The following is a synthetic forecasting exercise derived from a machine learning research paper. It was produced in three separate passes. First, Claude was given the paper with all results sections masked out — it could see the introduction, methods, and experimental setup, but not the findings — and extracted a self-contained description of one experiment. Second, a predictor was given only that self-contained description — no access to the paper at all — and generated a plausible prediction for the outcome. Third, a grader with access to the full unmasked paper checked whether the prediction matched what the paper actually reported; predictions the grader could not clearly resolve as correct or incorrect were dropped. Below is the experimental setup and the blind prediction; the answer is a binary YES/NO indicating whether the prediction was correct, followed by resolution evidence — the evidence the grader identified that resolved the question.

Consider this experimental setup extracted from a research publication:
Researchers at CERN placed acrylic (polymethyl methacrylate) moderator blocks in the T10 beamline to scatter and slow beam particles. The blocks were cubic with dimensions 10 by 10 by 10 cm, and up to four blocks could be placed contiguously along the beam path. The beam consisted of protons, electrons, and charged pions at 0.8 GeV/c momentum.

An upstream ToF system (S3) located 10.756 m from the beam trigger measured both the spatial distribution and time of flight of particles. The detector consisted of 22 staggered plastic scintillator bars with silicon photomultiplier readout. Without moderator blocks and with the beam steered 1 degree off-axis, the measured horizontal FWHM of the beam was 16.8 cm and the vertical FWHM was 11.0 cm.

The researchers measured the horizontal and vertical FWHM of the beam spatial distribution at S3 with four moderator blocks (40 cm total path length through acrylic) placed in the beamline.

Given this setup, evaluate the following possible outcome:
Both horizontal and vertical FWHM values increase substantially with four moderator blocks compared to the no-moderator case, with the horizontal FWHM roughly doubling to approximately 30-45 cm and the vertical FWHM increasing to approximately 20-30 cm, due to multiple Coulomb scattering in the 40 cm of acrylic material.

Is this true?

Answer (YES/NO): NO